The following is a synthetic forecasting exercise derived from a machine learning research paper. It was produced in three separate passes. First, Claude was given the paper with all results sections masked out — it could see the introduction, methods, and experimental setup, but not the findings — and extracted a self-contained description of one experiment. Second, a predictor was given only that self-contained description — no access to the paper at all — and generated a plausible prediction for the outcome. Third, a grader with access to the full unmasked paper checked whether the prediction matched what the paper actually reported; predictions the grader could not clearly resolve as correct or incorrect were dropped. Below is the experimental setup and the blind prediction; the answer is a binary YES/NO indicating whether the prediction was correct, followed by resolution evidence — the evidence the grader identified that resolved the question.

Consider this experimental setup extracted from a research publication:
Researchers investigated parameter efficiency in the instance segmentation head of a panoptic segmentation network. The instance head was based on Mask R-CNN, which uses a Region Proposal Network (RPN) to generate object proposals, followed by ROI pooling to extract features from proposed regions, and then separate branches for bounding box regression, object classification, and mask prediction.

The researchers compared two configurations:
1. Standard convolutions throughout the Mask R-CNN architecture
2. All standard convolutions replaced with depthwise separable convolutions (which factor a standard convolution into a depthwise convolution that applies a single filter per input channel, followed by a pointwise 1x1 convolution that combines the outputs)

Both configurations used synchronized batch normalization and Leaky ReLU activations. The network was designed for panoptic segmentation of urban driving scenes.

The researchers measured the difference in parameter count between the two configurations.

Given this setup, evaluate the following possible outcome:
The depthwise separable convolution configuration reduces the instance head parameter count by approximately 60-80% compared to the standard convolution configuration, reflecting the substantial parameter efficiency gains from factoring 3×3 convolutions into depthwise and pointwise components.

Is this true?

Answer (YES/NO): NO